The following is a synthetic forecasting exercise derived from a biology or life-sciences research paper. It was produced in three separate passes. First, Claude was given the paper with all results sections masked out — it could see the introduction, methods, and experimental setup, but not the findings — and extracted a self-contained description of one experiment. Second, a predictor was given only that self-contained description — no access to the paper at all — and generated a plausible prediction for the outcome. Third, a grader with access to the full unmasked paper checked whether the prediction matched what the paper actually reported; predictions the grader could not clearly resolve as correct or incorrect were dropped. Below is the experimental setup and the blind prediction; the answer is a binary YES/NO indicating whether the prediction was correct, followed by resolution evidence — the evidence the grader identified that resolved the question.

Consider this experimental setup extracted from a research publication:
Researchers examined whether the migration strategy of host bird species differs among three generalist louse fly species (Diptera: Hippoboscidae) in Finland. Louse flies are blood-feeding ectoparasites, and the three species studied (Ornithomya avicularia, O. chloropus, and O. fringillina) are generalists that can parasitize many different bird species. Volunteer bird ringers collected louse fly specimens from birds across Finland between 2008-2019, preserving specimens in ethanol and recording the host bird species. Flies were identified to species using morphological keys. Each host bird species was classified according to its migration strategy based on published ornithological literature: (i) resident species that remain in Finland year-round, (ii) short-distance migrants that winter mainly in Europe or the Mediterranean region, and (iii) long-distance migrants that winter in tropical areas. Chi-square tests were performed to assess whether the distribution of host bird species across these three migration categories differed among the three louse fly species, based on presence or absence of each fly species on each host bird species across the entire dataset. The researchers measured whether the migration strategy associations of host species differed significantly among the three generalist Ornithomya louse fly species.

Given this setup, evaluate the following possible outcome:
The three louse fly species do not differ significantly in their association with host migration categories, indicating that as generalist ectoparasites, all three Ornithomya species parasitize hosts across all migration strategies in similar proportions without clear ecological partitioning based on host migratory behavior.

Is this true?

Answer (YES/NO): YES